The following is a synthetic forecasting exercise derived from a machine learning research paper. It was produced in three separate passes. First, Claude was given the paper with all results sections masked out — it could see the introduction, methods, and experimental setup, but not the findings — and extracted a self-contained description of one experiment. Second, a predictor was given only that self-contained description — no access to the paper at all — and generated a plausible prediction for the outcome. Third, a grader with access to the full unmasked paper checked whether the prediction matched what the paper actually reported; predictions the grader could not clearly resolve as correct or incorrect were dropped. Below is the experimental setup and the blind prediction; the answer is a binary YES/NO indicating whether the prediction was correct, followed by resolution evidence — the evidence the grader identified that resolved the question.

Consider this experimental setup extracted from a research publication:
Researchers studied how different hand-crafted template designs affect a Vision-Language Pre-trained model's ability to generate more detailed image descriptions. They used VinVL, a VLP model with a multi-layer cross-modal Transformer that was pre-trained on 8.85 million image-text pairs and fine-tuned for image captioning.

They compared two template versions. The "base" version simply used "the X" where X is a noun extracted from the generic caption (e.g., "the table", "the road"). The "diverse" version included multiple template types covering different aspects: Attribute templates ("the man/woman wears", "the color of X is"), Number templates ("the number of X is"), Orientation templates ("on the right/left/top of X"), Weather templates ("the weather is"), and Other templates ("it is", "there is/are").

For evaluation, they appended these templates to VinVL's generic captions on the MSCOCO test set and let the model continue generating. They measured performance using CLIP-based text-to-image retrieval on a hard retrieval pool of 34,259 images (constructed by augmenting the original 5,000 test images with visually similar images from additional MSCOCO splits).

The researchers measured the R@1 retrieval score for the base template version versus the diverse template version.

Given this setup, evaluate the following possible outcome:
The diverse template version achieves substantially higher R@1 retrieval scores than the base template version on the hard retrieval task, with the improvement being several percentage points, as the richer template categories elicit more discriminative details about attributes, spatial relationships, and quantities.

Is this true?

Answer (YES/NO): YES